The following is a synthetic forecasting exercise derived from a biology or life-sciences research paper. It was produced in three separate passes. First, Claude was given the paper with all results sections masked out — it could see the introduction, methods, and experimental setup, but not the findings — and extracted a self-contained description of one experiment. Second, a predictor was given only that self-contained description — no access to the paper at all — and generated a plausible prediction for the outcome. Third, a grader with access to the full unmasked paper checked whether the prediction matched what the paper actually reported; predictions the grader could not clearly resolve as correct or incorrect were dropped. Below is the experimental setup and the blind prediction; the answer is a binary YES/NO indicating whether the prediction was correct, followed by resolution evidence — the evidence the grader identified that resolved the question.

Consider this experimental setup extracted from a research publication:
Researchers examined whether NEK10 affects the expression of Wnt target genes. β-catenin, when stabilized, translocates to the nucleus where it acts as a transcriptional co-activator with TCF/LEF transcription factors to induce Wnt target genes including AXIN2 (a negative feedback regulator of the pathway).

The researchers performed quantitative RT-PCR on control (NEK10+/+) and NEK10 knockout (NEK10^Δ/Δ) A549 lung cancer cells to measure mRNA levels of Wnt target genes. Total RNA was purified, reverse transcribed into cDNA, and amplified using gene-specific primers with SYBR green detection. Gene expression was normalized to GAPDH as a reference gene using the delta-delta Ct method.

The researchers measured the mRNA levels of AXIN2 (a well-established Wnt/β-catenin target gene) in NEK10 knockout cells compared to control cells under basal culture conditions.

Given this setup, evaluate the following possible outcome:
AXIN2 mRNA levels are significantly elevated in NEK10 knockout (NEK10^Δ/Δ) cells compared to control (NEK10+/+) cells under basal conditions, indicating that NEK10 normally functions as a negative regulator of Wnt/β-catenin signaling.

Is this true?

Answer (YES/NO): NO